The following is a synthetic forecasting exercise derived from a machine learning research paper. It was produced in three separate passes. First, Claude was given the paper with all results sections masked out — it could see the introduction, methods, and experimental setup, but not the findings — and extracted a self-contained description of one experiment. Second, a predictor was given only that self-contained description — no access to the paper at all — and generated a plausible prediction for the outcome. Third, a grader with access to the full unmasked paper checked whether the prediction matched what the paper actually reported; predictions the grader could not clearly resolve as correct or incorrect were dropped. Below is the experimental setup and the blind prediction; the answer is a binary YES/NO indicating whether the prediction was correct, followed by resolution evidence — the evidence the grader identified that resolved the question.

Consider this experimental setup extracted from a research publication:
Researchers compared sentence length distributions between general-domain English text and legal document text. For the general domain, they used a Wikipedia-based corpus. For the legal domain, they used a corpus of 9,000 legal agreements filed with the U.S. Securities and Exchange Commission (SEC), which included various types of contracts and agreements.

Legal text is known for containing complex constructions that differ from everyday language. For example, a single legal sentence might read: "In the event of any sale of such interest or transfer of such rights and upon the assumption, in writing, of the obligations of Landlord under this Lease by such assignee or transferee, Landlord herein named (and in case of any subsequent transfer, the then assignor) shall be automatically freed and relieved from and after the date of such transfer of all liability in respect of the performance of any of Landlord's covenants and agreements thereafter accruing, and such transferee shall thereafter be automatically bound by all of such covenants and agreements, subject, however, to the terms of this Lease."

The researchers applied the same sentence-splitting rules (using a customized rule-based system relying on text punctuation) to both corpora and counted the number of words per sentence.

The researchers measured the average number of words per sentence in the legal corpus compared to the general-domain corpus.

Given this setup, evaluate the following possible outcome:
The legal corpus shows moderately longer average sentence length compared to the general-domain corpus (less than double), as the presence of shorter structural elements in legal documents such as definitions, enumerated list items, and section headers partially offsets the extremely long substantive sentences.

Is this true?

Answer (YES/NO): NO